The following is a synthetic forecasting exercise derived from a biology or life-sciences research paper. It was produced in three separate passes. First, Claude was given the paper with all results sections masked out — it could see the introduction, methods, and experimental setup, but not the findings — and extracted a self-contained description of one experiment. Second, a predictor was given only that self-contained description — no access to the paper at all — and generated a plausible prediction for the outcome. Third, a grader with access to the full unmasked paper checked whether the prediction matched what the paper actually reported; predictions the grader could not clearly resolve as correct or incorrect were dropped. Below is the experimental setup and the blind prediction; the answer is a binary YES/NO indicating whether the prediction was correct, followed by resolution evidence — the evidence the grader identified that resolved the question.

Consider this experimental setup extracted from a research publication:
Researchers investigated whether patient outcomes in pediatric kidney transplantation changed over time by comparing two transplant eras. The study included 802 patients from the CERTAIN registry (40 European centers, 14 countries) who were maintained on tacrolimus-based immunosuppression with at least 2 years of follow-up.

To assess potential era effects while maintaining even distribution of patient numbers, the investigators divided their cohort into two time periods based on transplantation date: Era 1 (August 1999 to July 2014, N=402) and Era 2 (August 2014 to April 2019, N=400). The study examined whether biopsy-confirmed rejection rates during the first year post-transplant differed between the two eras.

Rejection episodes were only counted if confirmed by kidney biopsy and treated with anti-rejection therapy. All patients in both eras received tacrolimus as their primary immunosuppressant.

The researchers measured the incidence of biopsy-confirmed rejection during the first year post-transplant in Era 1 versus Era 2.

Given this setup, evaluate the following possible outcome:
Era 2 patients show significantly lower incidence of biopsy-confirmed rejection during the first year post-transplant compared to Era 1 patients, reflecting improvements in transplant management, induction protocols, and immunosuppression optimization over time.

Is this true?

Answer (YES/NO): NO